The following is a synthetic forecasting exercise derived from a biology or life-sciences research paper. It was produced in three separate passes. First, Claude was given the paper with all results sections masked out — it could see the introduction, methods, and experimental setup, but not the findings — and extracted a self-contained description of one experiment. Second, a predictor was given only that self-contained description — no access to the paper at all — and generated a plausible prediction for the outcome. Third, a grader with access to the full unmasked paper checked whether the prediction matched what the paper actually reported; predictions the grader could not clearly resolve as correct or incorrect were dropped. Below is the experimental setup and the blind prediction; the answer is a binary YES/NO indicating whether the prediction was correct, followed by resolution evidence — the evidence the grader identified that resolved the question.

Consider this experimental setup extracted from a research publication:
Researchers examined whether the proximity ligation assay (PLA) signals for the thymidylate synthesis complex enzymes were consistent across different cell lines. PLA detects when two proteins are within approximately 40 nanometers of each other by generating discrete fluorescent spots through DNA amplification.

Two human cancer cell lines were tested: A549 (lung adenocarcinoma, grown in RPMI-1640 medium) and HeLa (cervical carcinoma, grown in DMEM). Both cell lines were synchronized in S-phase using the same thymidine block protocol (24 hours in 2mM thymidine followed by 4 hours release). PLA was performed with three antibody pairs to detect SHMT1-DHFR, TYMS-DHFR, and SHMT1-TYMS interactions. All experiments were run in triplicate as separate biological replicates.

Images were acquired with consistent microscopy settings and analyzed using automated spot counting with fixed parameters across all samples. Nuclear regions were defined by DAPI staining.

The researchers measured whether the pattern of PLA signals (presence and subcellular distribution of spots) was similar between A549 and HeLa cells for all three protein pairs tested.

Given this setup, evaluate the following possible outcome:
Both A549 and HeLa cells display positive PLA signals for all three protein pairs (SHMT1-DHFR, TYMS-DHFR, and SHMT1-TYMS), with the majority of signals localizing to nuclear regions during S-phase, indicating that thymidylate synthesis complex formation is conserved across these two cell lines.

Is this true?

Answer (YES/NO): NO